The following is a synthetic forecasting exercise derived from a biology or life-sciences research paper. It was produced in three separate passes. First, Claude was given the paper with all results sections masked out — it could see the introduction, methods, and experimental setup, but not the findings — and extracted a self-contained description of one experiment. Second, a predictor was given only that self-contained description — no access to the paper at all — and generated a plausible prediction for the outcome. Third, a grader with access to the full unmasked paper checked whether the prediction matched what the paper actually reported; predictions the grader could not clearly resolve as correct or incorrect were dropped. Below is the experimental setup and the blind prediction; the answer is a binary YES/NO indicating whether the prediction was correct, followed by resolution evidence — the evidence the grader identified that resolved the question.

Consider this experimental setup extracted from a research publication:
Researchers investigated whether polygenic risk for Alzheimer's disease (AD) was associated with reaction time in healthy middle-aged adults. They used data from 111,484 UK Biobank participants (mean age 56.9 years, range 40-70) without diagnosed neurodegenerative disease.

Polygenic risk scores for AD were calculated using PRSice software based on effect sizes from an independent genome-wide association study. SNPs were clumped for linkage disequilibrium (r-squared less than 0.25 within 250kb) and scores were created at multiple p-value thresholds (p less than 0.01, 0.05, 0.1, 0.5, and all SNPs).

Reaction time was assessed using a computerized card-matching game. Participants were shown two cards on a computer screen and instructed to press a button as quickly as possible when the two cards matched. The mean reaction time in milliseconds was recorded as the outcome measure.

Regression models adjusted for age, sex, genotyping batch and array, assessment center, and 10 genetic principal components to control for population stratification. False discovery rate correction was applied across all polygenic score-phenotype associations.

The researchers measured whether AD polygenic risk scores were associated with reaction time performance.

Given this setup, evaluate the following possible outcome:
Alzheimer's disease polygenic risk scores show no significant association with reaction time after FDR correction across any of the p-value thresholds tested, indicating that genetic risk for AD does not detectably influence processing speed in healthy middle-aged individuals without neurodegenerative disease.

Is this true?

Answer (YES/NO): YES